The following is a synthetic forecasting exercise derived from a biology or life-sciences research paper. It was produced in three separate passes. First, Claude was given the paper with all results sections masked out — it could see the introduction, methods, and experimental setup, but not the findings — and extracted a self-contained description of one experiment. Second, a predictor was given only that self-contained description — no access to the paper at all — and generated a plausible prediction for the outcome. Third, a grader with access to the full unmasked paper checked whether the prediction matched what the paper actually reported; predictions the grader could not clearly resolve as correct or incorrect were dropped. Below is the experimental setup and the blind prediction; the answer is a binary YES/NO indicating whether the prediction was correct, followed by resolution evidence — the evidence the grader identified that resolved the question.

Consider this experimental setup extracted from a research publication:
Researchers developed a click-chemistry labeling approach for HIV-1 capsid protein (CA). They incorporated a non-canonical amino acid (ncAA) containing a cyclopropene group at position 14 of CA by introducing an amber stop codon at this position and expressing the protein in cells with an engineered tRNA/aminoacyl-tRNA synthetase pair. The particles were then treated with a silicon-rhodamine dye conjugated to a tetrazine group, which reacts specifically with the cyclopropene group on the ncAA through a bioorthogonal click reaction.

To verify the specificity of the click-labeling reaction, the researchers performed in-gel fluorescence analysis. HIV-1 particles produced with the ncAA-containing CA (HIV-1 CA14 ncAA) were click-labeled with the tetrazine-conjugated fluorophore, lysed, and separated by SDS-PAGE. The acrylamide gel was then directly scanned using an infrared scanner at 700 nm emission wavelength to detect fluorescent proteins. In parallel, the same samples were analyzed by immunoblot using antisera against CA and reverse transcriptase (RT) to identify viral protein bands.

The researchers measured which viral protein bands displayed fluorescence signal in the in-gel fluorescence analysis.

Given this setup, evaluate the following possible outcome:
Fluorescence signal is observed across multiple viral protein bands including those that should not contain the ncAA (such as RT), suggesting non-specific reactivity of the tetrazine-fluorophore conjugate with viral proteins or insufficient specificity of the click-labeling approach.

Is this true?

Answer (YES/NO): NO